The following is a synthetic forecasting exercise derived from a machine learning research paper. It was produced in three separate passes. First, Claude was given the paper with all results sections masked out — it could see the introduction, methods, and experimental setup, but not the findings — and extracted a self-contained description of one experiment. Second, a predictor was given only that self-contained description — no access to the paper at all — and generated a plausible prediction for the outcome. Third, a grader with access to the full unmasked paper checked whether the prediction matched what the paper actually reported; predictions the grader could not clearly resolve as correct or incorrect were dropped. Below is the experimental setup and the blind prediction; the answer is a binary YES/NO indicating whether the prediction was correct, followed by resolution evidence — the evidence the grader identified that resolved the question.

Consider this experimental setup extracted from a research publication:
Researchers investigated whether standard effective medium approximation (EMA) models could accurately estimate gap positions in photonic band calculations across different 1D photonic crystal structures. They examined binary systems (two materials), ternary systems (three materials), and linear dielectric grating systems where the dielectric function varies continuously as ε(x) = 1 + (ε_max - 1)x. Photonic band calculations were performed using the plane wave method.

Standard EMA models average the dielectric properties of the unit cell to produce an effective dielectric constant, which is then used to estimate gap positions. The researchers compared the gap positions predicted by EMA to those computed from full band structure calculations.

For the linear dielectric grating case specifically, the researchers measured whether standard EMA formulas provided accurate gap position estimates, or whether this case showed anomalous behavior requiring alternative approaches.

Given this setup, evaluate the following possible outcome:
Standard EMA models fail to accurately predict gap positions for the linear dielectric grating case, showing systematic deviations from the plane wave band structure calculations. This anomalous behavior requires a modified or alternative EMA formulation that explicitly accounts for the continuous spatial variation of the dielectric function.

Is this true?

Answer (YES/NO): YES